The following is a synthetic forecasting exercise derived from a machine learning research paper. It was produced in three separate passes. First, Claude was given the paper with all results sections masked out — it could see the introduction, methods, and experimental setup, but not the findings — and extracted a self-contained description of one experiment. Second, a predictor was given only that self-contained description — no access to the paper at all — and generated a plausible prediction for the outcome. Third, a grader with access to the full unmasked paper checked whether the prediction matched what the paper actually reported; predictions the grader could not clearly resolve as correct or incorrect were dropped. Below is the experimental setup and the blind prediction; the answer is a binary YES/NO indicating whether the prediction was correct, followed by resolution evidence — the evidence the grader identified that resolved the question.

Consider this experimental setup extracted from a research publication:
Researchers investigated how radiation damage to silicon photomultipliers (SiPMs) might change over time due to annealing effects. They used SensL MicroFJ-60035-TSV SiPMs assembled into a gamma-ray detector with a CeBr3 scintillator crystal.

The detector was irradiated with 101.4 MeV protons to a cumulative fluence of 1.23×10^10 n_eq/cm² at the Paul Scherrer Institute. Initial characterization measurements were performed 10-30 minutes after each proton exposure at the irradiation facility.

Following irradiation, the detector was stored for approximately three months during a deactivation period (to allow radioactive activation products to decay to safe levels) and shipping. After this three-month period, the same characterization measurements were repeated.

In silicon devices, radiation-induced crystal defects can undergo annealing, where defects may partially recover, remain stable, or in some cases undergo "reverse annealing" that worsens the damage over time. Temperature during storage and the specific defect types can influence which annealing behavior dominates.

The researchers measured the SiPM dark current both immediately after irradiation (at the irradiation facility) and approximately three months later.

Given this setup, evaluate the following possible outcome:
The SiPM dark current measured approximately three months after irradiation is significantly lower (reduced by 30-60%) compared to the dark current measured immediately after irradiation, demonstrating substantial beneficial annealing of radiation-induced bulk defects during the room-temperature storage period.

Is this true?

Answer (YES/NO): NO